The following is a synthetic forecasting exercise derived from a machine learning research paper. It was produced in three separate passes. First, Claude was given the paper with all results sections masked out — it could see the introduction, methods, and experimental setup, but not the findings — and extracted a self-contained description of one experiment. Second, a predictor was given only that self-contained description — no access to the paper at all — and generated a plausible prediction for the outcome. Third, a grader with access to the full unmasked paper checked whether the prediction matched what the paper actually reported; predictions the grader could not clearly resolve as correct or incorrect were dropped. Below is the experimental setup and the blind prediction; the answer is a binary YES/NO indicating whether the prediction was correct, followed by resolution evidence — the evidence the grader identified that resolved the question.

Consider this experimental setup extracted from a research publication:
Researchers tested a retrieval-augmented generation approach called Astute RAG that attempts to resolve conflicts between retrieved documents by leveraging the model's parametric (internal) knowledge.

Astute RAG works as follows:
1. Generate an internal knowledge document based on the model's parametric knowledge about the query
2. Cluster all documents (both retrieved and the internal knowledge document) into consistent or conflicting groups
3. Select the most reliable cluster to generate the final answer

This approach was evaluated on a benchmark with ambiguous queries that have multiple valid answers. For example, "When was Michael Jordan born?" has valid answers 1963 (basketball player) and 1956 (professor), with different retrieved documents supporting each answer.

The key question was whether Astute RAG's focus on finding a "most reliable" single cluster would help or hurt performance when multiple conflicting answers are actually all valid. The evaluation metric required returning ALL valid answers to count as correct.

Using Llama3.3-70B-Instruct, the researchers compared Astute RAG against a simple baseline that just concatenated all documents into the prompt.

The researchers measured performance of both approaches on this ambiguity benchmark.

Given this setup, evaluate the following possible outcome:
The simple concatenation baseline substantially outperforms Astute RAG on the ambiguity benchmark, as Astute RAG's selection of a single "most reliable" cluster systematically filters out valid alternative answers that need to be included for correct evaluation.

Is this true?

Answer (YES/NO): YES